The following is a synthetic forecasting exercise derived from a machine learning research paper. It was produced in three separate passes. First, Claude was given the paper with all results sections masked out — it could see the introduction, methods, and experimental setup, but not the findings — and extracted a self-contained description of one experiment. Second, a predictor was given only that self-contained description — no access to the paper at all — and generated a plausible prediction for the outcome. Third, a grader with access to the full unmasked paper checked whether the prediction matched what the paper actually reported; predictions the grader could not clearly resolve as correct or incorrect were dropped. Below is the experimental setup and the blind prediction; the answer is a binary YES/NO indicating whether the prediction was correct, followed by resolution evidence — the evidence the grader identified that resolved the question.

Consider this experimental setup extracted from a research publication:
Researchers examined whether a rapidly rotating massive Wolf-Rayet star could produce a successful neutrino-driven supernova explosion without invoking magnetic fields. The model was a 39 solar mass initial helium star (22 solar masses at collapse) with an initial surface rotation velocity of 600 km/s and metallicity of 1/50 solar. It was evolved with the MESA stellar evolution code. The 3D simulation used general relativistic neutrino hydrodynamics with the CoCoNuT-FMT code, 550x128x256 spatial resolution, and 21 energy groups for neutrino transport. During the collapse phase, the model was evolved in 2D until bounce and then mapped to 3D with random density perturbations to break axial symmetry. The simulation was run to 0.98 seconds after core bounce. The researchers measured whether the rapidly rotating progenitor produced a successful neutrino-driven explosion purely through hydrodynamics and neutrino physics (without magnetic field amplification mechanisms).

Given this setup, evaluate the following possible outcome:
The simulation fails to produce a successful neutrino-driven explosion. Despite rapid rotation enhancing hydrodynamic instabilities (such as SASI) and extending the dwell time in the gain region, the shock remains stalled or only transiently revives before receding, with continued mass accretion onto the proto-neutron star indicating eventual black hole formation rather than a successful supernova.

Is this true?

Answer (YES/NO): NO